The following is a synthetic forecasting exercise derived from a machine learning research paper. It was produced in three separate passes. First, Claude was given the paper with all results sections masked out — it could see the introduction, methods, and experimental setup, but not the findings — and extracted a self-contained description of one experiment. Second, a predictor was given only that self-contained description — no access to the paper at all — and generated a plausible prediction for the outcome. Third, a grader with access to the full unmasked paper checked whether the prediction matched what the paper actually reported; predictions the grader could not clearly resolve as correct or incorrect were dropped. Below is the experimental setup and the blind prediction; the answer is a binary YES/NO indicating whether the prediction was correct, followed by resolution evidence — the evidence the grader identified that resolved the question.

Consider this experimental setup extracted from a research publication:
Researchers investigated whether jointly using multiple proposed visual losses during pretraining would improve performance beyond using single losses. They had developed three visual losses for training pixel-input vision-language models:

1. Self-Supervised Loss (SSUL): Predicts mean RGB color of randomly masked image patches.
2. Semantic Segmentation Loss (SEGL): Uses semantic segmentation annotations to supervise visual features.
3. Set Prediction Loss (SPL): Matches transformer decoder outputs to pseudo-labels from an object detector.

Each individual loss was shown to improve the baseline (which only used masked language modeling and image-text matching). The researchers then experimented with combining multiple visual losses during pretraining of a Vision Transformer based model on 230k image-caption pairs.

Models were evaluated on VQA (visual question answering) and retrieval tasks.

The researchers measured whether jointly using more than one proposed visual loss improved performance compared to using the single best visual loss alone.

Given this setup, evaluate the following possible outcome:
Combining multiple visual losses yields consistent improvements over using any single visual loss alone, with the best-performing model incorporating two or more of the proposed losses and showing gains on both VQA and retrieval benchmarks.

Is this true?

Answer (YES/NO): NO